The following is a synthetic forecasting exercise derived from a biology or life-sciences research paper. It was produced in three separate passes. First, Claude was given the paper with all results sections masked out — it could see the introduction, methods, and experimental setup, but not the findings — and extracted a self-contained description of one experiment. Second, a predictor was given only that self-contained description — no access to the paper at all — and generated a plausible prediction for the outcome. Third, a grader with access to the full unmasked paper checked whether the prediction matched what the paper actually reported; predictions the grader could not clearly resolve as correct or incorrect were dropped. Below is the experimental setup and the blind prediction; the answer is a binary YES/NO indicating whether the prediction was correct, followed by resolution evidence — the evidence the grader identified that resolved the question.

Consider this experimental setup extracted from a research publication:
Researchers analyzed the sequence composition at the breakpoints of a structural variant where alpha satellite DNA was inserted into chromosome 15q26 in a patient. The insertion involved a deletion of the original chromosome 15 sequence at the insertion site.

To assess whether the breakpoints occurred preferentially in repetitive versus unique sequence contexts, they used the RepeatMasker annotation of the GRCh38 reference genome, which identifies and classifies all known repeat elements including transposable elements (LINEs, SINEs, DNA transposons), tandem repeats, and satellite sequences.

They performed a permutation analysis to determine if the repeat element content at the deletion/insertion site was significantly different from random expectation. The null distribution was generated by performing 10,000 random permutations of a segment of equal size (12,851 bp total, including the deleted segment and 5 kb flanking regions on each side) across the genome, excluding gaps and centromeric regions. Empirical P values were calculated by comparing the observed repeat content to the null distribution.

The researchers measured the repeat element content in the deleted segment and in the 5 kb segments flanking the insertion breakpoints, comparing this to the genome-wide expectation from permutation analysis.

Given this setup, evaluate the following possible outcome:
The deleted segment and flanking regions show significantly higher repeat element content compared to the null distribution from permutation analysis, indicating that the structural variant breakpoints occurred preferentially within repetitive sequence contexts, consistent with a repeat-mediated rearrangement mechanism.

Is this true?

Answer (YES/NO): NO